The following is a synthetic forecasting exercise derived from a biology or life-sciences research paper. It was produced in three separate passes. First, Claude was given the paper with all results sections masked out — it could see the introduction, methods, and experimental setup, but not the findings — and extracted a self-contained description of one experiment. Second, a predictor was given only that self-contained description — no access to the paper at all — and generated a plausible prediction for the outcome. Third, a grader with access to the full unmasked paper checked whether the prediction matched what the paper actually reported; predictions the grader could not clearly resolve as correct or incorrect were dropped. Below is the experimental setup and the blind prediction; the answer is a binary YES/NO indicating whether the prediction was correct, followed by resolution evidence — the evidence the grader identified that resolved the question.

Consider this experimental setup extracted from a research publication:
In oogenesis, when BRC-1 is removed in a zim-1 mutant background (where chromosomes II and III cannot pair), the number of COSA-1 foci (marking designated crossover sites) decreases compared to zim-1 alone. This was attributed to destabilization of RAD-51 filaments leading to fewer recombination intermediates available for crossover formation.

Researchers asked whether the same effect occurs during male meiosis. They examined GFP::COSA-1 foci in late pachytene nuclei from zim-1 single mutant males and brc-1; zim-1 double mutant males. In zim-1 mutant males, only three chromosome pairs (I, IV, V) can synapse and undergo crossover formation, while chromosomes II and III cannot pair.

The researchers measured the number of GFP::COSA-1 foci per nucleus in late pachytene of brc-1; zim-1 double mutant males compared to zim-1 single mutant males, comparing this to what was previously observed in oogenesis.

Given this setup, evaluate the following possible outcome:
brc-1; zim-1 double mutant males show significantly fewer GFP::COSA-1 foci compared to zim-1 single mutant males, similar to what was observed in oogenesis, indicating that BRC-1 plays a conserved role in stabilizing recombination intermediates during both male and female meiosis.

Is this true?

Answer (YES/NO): NO